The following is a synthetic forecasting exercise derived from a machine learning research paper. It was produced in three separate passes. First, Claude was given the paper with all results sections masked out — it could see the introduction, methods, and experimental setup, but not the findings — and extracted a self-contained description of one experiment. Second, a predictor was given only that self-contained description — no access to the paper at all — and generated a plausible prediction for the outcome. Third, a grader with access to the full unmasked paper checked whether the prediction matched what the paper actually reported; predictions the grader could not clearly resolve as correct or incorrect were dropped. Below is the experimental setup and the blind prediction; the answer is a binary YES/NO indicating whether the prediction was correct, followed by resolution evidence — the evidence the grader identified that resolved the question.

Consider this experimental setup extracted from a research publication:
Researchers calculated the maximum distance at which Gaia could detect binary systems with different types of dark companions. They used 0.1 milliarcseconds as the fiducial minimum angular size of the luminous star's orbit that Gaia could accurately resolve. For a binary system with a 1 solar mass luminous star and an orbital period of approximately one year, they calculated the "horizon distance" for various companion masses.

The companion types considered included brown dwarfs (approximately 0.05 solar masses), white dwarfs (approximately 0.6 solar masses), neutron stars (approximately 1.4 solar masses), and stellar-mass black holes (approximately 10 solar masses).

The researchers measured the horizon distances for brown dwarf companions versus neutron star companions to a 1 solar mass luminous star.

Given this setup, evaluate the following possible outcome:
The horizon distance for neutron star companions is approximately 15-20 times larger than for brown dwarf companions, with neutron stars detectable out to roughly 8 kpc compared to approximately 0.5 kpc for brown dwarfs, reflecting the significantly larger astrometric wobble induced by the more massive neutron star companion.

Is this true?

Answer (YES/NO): NO